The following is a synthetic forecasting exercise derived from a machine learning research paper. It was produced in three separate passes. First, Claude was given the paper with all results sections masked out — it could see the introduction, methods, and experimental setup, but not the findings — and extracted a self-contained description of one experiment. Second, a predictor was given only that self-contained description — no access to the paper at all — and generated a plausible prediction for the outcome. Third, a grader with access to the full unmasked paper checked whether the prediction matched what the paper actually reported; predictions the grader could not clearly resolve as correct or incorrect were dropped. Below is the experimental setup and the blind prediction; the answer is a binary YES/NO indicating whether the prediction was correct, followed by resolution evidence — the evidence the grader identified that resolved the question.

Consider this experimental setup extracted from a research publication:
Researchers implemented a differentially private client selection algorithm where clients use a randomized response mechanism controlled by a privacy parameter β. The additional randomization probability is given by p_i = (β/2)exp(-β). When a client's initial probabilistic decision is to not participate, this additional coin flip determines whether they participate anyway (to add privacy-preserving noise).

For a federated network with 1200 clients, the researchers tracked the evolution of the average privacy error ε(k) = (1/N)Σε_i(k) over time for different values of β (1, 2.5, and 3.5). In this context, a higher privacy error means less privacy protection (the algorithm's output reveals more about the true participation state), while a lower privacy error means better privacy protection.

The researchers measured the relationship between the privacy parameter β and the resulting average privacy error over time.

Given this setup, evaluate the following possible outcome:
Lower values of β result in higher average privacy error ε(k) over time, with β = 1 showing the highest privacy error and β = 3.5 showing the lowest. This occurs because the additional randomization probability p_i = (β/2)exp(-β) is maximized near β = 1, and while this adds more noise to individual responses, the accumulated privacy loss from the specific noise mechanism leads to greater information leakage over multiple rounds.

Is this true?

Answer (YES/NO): NO